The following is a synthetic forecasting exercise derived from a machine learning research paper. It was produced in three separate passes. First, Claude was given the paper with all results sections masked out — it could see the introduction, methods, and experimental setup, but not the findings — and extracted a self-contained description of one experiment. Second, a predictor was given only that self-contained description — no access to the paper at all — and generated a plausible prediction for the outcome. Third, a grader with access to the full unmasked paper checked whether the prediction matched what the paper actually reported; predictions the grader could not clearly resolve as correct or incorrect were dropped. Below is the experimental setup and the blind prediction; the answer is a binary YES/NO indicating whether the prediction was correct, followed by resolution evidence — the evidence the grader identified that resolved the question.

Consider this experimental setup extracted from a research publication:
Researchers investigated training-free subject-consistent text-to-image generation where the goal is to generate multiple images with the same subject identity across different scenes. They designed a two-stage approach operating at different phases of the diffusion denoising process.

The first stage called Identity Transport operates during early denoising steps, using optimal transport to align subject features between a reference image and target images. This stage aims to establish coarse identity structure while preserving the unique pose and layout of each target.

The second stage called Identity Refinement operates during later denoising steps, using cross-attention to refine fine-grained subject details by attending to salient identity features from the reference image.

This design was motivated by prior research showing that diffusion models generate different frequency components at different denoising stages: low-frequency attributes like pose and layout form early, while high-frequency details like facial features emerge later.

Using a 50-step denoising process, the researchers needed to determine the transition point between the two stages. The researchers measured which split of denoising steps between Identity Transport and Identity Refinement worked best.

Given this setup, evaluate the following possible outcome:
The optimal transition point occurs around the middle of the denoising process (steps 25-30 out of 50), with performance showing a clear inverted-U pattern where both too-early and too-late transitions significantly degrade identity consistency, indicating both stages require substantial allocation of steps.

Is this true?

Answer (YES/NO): NO